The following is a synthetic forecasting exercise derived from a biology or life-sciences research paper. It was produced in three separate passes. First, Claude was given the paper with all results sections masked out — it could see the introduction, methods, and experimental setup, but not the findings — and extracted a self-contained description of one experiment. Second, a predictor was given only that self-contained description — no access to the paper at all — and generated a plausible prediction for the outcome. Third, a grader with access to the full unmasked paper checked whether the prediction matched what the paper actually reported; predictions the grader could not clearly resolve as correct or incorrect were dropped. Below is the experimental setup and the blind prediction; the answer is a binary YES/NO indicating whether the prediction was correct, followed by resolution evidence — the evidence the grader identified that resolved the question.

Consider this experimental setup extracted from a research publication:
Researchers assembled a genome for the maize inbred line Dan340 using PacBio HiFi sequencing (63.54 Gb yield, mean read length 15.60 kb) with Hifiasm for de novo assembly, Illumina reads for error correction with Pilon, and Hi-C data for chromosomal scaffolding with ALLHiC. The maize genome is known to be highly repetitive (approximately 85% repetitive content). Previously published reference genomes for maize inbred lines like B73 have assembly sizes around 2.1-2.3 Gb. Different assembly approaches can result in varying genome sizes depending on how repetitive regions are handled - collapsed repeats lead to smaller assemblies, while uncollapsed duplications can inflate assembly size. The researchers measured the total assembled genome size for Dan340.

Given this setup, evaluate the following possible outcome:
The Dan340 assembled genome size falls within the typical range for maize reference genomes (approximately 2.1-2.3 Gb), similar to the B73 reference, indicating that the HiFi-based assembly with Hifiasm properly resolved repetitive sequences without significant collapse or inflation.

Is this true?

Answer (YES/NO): NO